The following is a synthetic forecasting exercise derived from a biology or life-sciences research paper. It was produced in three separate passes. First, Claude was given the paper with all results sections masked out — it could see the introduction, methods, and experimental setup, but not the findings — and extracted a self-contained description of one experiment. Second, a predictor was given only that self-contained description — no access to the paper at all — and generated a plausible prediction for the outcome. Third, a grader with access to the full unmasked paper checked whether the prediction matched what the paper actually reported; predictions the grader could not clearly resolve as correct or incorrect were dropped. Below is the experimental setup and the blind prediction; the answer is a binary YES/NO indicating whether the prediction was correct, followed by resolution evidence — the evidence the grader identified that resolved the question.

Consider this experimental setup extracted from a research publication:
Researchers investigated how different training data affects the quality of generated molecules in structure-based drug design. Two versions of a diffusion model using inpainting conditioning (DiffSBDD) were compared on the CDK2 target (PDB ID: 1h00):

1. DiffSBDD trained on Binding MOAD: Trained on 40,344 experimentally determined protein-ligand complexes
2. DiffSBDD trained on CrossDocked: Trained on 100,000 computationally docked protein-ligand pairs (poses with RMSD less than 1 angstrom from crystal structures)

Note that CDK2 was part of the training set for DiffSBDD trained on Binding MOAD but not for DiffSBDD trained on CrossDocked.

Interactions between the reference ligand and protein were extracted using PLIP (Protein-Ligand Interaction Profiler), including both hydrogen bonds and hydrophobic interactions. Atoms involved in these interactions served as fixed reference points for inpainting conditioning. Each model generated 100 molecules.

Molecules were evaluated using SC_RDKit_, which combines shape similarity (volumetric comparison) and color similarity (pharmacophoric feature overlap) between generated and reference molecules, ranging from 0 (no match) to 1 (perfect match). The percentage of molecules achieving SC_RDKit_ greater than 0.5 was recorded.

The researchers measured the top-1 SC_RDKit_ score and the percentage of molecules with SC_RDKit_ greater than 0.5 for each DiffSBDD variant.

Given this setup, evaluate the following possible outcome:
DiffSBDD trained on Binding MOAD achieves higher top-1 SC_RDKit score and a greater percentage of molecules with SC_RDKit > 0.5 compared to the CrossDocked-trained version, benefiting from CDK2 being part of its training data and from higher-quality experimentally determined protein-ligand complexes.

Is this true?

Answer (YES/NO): NO